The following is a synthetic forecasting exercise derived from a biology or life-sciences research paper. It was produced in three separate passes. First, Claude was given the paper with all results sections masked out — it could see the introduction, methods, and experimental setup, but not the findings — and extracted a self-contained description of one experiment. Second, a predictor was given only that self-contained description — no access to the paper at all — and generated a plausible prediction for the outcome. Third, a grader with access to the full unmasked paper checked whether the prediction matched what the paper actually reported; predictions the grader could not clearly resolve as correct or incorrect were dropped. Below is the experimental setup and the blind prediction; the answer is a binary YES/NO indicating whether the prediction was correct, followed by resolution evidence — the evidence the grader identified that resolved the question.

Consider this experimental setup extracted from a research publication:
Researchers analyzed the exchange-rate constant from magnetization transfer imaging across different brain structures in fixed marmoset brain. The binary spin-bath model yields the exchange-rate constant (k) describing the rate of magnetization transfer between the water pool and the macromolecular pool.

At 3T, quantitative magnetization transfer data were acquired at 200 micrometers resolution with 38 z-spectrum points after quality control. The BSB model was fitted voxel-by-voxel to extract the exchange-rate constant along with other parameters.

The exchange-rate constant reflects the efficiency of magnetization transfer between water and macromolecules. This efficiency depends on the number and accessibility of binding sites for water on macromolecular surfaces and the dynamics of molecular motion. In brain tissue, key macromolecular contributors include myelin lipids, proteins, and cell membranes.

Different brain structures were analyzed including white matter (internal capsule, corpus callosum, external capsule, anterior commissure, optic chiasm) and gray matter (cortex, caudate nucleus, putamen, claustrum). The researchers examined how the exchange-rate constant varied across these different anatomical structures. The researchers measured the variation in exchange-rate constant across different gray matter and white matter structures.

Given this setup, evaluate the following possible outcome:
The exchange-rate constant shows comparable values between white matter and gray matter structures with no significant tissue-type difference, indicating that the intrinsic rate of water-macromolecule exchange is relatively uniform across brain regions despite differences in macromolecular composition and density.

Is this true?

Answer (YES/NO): YES